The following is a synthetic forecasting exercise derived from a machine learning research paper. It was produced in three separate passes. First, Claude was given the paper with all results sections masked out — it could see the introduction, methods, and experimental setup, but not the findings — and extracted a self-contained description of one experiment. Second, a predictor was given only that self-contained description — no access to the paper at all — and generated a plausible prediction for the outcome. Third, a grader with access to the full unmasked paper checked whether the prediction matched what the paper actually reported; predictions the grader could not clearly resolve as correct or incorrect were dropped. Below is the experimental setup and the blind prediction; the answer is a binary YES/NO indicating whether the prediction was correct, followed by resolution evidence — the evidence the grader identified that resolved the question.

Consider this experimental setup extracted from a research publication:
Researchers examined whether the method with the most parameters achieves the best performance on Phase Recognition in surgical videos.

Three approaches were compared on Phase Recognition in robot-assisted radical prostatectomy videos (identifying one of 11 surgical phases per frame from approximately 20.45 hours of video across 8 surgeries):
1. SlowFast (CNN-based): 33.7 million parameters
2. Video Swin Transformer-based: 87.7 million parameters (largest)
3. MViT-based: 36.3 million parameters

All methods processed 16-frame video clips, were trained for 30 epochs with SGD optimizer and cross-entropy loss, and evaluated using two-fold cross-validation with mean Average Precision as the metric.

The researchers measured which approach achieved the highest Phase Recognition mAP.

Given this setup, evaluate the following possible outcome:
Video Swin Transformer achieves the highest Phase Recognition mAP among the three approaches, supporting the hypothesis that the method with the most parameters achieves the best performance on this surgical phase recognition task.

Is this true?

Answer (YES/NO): NO